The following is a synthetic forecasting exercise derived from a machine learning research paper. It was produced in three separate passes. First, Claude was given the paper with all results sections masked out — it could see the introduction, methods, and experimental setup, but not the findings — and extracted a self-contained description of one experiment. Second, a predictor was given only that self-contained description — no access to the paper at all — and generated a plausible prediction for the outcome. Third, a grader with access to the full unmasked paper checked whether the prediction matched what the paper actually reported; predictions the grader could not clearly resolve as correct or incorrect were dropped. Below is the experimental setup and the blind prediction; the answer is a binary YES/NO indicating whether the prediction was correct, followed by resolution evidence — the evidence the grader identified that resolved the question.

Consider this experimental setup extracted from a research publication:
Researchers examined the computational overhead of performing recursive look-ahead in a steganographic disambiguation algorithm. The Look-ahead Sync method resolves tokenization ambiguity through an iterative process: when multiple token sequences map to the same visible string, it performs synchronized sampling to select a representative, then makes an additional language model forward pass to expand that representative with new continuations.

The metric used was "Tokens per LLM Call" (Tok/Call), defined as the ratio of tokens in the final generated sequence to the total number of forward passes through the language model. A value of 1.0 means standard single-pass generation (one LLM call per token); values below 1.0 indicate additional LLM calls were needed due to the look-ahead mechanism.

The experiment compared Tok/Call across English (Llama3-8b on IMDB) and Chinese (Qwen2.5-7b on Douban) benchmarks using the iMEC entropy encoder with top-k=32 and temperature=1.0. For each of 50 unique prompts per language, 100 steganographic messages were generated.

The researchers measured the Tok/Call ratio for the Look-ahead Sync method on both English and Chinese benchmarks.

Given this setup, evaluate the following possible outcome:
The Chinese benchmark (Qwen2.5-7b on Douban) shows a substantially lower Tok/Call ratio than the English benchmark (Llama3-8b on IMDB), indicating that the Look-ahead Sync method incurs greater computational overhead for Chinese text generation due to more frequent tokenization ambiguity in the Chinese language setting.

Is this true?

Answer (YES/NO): NO